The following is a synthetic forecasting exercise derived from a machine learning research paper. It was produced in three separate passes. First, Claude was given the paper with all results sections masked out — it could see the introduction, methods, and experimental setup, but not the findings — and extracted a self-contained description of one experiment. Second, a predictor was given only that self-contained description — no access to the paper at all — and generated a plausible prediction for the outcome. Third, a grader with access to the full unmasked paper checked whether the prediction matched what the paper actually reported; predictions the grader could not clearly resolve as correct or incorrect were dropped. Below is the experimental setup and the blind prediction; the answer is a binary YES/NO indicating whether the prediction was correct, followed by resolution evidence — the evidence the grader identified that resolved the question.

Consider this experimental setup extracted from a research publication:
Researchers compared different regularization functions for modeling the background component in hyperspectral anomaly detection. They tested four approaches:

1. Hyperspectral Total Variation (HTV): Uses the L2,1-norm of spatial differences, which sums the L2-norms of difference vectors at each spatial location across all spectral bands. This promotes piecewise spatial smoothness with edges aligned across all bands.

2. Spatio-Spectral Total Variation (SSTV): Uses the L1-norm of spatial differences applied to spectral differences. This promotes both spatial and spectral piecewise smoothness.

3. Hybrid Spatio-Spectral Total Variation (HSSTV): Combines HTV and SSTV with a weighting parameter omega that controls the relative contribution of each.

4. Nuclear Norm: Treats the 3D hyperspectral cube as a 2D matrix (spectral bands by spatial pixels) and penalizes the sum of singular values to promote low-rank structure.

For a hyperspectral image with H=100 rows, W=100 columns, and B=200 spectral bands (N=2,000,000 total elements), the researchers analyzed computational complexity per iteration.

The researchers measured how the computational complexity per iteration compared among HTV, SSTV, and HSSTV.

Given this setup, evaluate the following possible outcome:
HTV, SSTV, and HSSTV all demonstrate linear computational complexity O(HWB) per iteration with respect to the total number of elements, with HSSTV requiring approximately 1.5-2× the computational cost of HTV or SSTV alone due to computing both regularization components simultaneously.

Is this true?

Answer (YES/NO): NO